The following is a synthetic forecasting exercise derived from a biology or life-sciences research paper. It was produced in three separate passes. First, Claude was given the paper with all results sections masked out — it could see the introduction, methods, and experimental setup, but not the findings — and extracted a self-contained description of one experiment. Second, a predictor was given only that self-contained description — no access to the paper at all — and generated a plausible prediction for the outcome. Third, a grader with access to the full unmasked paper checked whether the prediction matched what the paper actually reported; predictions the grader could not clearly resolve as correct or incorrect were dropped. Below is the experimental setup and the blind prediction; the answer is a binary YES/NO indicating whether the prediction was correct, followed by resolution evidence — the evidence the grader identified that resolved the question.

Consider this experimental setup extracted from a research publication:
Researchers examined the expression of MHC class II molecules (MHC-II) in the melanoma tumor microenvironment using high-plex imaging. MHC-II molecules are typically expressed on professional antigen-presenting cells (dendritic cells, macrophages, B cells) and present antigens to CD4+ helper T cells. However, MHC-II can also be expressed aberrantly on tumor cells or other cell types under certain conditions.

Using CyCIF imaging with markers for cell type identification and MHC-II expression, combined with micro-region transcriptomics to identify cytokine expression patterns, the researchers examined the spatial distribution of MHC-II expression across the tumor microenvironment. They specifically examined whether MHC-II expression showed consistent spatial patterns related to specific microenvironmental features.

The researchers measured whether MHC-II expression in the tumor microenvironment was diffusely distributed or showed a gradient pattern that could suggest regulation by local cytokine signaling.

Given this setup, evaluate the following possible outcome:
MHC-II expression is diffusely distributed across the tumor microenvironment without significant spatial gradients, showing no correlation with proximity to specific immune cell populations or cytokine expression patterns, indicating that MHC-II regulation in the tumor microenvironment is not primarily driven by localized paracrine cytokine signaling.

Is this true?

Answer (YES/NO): NO